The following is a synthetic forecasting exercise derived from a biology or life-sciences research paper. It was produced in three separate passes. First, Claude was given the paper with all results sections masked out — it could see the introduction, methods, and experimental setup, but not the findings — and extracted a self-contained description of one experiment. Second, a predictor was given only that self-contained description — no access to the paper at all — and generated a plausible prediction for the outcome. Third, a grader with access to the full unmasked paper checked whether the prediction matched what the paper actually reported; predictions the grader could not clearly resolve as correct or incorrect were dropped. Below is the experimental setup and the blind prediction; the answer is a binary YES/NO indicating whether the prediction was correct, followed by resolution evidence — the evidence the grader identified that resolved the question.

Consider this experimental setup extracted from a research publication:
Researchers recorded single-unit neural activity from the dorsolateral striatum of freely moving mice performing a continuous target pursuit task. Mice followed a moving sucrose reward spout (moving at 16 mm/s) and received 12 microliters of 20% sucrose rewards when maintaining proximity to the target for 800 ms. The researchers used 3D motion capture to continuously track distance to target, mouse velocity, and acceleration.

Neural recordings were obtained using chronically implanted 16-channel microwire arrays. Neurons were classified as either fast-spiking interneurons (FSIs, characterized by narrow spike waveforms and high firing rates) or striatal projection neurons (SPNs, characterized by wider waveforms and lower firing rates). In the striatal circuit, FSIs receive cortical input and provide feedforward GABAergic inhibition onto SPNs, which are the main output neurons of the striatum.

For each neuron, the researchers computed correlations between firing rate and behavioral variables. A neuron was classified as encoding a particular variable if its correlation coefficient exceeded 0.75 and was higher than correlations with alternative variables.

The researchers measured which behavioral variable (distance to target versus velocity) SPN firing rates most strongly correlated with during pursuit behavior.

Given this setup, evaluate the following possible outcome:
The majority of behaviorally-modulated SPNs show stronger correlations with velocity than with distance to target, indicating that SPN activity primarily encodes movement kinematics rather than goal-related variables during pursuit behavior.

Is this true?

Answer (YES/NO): YES